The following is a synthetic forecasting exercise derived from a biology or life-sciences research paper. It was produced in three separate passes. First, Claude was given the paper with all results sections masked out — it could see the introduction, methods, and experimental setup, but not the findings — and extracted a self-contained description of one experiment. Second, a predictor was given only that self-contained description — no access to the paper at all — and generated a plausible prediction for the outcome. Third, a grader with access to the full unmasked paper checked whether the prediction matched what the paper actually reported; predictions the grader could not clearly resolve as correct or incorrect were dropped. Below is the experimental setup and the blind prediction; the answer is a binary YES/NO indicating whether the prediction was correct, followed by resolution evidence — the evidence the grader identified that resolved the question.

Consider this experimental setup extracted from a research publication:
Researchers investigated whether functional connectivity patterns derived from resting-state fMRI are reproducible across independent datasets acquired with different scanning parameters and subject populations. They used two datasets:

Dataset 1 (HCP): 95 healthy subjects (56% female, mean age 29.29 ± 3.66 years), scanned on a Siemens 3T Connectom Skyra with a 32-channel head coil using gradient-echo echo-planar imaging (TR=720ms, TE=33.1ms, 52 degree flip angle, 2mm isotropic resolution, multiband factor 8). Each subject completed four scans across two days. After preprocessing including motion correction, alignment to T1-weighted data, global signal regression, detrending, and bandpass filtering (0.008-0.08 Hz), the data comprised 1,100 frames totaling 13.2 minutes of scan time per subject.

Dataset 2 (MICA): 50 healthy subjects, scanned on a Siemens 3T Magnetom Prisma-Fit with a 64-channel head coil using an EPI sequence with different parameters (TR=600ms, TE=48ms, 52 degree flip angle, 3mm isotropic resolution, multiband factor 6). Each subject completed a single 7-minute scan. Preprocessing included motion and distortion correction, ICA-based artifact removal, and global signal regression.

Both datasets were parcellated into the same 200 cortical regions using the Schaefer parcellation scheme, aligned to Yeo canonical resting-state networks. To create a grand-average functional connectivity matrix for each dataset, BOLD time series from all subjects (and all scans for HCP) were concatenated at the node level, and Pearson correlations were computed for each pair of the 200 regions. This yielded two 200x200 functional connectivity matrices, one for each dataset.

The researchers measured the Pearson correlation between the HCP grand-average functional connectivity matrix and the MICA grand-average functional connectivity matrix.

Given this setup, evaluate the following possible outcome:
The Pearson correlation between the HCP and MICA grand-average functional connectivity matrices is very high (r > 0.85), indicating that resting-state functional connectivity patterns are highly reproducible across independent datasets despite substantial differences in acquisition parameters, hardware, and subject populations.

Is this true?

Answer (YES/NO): YES